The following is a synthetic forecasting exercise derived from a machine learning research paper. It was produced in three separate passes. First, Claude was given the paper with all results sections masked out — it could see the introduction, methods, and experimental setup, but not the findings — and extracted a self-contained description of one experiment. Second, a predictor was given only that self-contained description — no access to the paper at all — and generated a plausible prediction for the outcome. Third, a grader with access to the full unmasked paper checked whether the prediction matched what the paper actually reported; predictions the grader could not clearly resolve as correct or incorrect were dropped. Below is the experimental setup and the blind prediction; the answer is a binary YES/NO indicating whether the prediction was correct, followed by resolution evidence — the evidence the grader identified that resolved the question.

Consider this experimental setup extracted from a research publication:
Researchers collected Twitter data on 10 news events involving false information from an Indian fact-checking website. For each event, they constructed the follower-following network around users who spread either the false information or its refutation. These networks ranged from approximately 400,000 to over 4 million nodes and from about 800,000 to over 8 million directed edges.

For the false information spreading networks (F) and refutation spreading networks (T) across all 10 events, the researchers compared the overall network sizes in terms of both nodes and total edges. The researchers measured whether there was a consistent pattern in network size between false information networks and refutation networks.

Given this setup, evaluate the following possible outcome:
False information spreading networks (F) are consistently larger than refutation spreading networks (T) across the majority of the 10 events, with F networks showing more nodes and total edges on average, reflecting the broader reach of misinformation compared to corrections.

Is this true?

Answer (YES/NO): YES